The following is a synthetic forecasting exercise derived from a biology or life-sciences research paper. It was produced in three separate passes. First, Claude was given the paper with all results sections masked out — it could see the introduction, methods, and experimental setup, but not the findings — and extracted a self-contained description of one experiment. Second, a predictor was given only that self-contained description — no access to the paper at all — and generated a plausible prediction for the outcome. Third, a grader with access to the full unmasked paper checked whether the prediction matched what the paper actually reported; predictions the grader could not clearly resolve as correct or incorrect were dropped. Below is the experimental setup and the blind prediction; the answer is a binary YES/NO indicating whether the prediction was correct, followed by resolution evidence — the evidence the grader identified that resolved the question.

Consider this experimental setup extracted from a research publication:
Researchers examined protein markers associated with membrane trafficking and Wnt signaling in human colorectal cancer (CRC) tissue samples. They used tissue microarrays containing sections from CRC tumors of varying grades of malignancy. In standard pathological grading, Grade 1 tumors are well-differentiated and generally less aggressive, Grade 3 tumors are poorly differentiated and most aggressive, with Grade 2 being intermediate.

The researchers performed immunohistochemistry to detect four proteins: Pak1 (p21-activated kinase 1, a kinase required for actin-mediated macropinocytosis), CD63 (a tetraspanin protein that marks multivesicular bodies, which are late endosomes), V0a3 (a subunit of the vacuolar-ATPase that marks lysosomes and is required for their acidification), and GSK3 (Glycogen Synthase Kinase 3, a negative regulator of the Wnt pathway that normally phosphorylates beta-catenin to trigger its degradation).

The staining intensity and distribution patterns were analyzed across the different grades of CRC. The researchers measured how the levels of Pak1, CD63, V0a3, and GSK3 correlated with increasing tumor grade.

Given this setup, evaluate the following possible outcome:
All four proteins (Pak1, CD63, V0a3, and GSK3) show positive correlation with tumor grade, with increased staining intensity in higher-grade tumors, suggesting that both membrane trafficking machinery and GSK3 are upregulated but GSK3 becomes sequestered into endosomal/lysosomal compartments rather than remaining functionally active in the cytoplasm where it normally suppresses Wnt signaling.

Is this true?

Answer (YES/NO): NO